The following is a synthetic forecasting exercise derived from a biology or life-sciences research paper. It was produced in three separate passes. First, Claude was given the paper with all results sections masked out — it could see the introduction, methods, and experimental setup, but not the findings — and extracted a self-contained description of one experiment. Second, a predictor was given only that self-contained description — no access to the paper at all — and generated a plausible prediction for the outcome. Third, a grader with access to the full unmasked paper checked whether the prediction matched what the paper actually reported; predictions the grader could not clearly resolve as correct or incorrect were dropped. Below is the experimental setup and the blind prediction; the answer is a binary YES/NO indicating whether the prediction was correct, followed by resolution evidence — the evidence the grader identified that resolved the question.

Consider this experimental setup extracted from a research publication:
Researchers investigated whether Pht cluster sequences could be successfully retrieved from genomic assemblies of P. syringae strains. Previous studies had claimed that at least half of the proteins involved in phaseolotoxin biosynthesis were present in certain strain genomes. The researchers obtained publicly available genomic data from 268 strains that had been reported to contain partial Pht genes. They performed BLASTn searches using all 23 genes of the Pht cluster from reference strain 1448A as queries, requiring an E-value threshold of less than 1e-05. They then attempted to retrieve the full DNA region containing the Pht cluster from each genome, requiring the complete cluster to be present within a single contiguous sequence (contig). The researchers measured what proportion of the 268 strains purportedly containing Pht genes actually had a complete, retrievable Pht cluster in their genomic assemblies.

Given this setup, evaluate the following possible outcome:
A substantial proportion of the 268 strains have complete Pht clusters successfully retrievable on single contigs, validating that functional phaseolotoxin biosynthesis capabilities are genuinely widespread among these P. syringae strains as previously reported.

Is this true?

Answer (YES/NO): NO